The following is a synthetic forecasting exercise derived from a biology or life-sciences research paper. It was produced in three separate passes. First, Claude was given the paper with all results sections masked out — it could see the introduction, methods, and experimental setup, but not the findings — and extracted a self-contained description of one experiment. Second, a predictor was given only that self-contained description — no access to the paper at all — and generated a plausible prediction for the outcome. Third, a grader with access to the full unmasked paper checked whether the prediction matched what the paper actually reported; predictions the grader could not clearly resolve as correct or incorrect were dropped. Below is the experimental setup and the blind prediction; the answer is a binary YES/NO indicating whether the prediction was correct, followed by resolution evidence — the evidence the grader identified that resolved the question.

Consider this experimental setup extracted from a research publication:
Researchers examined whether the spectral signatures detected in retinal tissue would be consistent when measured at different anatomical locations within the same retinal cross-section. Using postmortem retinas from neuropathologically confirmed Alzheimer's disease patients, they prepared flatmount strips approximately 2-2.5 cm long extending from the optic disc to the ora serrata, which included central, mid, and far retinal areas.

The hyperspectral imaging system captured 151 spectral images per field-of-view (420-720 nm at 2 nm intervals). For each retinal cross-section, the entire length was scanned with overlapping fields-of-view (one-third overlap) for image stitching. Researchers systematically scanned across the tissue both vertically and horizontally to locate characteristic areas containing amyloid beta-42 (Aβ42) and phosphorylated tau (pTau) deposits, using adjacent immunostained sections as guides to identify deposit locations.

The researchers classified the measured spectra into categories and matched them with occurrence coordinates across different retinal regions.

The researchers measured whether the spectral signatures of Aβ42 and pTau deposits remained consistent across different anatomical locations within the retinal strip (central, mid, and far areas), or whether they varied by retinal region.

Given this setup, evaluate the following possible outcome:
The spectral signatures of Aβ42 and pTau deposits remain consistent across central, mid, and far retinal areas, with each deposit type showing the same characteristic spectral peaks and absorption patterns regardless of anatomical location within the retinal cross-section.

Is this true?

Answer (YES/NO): YES